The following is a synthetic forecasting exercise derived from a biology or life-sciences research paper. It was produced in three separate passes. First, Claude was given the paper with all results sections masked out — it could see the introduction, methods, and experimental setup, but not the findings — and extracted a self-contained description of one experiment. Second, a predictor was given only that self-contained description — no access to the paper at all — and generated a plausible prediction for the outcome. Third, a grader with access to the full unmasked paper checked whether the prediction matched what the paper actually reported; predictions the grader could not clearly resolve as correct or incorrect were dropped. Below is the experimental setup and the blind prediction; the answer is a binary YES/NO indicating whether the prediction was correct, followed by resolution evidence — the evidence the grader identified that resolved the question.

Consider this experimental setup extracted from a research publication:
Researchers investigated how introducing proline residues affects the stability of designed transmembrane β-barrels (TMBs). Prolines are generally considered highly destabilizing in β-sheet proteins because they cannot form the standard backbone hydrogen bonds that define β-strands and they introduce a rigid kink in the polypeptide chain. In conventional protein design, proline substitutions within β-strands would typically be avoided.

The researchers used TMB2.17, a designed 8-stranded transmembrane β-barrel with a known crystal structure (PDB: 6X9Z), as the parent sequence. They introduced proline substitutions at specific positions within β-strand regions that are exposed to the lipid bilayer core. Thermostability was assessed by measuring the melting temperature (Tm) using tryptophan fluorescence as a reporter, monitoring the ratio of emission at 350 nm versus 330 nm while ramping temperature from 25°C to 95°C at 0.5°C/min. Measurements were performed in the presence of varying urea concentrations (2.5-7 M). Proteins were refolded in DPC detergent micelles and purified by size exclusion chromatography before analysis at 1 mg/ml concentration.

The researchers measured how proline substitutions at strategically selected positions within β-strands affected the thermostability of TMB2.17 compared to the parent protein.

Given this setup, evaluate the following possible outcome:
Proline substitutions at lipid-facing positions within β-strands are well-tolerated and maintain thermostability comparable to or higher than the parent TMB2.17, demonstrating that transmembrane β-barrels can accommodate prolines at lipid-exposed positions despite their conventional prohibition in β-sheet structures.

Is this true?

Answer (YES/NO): NO